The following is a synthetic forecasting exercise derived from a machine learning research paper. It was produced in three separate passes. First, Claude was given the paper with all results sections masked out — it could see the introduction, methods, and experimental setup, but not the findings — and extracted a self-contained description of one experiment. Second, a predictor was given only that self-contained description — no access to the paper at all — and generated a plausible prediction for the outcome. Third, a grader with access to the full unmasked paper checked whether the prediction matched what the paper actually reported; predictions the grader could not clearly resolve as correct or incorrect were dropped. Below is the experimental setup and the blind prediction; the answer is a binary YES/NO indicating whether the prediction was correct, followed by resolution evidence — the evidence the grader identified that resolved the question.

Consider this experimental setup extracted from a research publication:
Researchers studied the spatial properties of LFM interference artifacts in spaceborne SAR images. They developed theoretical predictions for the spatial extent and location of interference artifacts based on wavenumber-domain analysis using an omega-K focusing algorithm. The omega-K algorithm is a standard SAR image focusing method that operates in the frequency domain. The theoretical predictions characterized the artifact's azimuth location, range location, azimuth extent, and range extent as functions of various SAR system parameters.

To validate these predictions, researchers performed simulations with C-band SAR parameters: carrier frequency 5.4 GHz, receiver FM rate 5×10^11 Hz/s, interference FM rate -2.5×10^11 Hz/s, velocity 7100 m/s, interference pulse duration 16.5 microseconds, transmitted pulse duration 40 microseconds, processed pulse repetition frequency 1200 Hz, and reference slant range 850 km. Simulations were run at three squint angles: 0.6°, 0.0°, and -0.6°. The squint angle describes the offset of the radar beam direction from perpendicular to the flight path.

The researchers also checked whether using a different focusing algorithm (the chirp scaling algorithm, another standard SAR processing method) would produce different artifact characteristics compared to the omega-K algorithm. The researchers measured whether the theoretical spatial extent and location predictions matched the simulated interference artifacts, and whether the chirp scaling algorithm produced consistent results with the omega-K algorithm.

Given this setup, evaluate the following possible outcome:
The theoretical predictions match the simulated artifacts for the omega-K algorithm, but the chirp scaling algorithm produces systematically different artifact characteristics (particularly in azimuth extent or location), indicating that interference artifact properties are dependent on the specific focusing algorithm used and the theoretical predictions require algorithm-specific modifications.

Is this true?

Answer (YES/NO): NO